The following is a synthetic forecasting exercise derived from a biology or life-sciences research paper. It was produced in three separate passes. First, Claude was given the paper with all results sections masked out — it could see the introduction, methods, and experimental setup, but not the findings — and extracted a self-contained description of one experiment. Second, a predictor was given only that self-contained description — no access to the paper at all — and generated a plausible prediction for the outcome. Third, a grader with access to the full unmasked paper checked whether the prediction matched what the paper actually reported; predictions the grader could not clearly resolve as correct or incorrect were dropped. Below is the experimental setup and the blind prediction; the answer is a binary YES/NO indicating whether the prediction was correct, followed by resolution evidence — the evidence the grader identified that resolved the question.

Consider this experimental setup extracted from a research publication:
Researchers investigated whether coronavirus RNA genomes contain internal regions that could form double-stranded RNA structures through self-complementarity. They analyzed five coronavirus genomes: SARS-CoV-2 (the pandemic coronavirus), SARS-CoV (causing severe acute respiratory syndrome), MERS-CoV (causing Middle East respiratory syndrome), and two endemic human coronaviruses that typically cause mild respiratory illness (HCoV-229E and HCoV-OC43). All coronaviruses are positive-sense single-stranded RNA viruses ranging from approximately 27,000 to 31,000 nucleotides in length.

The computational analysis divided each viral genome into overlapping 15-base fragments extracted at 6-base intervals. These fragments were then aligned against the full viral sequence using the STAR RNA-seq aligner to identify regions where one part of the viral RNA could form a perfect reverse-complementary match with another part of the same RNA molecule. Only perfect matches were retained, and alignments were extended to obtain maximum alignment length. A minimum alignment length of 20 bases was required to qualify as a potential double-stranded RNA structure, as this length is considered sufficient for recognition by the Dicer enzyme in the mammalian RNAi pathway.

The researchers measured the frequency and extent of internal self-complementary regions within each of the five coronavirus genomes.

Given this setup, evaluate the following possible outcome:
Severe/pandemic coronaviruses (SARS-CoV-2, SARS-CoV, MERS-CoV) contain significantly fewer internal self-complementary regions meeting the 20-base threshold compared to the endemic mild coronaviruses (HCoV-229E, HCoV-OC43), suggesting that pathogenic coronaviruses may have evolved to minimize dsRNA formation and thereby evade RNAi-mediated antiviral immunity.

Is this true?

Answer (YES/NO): NO